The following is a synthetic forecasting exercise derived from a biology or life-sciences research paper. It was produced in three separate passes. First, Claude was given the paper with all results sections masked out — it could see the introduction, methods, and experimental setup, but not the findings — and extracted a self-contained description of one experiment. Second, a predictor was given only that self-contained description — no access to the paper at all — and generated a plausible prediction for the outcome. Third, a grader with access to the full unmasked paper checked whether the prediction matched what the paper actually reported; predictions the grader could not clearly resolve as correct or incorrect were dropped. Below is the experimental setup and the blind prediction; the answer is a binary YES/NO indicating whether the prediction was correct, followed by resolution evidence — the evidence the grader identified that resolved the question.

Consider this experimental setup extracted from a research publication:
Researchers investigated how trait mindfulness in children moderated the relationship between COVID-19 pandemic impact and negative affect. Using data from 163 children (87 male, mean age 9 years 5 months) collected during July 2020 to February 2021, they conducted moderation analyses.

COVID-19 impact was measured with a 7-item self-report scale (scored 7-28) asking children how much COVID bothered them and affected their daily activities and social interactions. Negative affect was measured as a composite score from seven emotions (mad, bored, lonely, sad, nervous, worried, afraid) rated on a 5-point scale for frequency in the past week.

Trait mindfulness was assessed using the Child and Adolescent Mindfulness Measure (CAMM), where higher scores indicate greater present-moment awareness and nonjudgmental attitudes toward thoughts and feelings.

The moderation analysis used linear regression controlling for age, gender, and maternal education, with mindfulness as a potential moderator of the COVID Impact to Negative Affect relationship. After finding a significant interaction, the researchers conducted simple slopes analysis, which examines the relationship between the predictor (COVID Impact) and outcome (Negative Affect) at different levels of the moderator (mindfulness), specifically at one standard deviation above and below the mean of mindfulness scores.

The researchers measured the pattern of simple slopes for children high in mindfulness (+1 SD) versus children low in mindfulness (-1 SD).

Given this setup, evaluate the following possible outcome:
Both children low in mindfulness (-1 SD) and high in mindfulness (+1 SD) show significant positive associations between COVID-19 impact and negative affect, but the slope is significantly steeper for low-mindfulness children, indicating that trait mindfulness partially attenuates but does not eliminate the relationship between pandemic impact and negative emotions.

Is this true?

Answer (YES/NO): NO